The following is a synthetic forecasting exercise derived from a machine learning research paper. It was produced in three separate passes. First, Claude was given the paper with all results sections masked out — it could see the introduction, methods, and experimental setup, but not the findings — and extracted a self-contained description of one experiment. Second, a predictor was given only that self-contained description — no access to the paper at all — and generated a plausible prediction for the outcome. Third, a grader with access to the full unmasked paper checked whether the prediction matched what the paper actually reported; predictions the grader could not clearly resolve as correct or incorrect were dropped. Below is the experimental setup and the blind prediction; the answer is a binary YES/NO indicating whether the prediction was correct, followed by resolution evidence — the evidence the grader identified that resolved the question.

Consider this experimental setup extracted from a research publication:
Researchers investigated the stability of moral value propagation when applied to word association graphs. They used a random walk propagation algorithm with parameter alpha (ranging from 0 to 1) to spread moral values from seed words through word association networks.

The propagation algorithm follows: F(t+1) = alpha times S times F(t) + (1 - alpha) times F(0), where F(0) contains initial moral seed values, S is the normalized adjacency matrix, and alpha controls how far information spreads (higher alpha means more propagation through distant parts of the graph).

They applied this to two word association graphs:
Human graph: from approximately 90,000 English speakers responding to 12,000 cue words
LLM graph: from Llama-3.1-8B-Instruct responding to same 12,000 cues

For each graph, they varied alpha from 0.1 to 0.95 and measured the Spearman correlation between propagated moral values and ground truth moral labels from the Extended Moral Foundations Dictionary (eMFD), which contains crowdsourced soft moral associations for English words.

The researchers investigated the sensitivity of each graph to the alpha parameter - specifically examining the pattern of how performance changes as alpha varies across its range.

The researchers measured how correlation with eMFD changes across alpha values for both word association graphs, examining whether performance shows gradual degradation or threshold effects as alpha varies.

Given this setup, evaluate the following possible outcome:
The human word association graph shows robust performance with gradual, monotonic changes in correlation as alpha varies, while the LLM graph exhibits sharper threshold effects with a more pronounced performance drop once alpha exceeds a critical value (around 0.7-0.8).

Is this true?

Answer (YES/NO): NO